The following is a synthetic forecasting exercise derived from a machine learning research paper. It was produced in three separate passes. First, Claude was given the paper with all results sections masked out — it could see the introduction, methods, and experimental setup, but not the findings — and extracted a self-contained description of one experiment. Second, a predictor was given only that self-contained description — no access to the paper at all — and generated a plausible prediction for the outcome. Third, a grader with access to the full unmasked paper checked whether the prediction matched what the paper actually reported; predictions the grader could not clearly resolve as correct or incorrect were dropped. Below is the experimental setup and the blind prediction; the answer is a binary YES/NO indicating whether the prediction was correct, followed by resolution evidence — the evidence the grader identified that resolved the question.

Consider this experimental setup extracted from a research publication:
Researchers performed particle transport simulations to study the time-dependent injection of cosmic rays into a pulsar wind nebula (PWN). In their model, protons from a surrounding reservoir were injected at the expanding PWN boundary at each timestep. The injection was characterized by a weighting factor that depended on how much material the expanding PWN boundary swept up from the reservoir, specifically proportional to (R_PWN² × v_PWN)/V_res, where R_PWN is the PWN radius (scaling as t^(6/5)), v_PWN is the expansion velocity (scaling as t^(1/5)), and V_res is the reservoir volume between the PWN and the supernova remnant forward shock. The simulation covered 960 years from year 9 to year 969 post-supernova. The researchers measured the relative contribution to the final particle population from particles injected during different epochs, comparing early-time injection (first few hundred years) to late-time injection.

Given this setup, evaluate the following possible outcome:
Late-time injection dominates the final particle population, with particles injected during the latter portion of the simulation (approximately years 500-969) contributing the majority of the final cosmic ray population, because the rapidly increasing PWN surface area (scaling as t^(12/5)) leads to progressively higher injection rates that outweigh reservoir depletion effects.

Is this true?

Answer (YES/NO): NO